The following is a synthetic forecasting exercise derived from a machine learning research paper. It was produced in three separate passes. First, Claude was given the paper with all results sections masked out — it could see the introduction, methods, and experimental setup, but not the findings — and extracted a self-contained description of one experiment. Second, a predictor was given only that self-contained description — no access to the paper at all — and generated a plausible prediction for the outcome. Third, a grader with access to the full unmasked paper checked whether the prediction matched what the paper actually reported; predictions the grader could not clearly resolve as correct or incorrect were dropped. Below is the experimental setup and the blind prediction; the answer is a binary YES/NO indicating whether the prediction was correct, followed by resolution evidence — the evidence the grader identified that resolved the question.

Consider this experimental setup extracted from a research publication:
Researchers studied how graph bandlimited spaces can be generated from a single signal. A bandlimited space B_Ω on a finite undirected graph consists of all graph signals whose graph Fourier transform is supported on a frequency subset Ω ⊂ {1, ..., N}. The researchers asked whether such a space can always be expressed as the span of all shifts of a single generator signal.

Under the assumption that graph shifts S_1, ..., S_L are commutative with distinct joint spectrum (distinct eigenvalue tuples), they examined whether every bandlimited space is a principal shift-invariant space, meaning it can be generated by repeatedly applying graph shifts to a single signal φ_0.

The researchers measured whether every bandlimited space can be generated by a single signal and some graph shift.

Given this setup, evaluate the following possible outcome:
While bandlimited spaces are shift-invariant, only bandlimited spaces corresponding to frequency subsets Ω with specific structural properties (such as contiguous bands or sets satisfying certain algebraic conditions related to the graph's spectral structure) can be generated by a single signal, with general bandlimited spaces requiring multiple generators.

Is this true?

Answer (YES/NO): NO